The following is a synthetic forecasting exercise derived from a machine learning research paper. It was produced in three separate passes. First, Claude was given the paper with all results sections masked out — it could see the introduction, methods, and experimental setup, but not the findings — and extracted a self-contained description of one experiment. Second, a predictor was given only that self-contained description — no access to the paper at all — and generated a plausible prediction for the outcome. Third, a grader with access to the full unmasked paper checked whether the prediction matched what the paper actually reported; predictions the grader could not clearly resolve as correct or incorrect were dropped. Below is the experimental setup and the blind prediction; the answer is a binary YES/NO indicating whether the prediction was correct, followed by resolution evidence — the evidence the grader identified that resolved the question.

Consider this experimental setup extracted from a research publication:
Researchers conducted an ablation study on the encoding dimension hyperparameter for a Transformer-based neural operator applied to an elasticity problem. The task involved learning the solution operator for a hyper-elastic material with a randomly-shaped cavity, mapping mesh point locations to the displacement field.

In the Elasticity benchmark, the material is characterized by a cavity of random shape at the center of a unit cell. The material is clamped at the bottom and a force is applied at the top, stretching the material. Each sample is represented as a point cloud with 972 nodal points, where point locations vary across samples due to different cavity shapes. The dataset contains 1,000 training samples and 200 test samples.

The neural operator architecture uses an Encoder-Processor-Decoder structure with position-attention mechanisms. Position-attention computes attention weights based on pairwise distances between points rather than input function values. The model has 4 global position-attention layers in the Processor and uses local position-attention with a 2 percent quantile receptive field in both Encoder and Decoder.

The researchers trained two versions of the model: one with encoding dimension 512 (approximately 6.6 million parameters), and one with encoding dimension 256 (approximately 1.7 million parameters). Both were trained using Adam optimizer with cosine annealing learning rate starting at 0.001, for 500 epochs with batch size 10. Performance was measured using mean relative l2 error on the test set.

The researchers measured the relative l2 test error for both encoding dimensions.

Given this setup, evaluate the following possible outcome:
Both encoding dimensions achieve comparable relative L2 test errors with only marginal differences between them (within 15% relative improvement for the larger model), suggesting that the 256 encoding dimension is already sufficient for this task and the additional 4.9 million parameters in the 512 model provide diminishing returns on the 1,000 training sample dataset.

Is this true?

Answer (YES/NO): NO